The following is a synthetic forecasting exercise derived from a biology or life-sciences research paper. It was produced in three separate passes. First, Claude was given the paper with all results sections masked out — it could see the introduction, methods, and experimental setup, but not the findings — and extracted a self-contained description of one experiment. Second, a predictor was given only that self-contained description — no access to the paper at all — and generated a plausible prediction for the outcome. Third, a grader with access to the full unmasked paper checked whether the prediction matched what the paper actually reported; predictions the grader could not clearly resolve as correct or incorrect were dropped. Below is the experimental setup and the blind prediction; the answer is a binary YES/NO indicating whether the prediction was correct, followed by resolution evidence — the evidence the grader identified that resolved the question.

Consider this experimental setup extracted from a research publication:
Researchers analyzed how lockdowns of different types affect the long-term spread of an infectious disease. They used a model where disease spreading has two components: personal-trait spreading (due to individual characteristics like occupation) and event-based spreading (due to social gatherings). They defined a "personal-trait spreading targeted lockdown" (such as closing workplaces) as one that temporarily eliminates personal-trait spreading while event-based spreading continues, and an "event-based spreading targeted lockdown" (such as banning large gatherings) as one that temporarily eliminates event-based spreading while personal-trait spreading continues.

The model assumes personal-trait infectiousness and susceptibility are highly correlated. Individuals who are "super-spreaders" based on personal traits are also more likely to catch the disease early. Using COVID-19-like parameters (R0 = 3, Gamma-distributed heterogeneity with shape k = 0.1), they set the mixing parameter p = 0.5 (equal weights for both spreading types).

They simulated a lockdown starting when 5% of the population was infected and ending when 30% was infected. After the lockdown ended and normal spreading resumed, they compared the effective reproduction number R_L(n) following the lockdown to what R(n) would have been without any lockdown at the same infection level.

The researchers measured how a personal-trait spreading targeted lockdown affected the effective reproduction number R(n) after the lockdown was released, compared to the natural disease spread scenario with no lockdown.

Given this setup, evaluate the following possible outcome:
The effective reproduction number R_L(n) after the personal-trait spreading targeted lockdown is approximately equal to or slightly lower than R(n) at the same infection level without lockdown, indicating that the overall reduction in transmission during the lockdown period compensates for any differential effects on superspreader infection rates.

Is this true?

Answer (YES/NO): NO